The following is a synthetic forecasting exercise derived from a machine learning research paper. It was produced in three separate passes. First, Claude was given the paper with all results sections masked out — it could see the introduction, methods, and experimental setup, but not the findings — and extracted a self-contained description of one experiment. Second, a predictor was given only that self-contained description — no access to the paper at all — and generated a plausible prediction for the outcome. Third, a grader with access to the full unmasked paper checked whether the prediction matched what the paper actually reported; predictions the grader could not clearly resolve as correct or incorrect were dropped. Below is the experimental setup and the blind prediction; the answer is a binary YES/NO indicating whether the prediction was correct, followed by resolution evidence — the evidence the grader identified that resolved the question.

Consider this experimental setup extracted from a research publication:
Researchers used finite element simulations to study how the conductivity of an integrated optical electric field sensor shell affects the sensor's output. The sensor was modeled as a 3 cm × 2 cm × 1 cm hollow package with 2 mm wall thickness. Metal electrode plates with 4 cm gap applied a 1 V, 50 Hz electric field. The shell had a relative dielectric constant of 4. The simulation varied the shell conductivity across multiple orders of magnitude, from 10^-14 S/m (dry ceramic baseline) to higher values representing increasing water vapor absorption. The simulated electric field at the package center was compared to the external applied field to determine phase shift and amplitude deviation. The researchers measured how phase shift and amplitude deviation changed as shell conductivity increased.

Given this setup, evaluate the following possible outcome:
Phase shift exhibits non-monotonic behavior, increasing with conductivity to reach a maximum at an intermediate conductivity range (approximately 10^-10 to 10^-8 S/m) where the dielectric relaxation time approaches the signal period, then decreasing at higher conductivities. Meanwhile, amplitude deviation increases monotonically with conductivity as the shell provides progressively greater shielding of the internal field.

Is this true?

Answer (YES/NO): NO